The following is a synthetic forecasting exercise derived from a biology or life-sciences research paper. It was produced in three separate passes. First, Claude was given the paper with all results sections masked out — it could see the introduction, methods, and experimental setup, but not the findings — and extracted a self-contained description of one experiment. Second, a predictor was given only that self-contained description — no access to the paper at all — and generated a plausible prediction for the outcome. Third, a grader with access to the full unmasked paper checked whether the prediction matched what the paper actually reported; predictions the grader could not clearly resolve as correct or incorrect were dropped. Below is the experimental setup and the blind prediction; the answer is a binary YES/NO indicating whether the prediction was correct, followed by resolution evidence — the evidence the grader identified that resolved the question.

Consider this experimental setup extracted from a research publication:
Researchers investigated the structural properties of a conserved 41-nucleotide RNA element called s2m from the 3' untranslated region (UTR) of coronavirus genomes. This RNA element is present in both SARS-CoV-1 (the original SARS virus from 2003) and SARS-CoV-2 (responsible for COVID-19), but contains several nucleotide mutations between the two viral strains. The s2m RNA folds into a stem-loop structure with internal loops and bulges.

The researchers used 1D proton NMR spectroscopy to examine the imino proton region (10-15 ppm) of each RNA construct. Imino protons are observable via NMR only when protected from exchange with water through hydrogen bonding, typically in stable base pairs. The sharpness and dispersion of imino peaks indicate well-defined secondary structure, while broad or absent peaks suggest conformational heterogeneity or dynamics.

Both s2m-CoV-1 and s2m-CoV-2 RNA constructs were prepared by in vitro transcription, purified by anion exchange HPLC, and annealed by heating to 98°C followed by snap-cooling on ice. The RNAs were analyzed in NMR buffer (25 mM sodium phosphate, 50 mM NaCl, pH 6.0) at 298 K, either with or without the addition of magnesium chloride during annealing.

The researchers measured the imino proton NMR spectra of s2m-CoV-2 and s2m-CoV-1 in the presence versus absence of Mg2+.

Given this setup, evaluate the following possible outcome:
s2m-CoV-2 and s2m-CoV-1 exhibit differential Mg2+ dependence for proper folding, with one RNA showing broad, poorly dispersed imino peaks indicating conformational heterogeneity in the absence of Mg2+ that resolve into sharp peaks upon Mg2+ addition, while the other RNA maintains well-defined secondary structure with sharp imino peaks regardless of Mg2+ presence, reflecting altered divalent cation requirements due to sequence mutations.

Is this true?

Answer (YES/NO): YES